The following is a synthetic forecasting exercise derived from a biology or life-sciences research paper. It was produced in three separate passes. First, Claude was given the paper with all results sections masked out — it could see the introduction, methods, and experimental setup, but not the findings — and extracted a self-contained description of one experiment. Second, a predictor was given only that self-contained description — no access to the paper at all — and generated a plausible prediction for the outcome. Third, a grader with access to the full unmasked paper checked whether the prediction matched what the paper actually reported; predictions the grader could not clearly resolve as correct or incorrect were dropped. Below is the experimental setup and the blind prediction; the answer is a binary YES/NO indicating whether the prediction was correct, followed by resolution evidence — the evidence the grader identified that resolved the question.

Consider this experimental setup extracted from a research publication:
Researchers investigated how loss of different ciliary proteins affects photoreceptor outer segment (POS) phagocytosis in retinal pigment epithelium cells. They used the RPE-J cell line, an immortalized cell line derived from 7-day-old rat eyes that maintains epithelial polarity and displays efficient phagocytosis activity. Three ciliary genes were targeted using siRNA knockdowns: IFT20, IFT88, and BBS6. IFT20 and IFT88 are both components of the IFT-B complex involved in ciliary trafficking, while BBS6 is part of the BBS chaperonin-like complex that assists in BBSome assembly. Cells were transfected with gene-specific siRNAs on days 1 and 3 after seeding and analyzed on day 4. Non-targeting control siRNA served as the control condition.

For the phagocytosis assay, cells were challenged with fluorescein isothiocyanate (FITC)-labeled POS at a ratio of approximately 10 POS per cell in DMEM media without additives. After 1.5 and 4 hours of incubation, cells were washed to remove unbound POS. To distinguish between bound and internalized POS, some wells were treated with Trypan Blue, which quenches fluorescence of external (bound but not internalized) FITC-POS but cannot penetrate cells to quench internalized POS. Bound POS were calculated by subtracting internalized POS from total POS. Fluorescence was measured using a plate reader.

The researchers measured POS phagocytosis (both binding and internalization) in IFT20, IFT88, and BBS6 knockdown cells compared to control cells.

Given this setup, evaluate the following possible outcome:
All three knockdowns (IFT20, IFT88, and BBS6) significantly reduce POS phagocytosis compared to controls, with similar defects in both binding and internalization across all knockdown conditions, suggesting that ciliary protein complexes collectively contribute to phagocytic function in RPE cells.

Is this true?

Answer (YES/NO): NO